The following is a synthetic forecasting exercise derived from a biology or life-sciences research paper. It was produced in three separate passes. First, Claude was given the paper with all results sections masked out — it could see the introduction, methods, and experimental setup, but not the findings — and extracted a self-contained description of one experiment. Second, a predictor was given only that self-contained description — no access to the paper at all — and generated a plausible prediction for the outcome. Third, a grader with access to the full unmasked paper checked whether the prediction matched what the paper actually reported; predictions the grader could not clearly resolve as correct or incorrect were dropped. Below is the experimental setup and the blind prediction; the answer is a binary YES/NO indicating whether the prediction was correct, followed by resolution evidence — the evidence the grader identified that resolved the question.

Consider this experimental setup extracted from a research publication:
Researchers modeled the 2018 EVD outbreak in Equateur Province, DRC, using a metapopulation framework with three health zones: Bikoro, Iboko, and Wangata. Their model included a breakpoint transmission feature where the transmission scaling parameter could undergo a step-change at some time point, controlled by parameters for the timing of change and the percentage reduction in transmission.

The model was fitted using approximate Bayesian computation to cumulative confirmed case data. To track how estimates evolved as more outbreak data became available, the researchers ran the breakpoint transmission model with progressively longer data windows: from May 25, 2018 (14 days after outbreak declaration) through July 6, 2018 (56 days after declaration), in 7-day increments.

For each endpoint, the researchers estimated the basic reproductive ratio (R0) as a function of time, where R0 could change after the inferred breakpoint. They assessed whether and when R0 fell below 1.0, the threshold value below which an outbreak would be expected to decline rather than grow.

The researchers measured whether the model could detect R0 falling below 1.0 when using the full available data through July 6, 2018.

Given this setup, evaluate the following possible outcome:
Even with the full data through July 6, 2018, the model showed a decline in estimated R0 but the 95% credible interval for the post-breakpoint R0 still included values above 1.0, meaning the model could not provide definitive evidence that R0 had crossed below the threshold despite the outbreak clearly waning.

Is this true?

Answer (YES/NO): NO